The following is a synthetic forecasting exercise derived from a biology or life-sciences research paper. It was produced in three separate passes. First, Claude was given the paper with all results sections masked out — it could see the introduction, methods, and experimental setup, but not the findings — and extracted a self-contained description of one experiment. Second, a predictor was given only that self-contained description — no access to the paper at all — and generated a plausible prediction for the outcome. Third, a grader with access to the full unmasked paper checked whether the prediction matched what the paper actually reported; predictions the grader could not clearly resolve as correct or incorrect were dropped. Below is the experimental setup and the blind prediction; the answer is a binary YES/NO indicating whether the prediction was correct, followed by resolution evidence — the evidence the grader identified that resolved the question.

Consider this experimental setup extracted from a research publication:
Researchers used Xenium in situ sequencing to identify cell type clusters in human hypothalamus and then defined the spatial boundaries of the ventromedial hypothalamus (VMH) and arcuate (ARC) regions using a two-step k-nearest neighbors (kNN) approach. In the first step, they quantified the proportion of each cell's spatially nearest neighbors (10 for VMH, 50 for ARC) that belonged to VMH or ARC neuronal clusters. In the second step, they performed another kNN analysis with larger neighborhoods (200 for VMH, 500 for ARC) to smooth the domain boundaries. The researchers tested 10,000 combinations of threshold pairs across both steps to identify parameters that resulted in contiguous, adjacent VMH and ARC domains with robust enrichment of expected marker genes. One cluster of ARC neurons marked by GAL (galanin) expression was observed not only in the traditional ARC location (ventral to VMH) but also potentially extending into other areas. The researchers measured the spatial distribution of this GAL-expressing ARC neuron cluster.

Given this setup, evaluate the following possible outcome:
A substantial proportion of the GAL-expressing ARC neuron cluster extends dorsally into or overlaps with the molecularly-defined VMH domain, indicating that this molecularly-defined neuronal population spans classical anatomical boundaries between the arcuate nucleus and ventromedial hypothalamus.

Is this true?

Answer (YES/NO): YES